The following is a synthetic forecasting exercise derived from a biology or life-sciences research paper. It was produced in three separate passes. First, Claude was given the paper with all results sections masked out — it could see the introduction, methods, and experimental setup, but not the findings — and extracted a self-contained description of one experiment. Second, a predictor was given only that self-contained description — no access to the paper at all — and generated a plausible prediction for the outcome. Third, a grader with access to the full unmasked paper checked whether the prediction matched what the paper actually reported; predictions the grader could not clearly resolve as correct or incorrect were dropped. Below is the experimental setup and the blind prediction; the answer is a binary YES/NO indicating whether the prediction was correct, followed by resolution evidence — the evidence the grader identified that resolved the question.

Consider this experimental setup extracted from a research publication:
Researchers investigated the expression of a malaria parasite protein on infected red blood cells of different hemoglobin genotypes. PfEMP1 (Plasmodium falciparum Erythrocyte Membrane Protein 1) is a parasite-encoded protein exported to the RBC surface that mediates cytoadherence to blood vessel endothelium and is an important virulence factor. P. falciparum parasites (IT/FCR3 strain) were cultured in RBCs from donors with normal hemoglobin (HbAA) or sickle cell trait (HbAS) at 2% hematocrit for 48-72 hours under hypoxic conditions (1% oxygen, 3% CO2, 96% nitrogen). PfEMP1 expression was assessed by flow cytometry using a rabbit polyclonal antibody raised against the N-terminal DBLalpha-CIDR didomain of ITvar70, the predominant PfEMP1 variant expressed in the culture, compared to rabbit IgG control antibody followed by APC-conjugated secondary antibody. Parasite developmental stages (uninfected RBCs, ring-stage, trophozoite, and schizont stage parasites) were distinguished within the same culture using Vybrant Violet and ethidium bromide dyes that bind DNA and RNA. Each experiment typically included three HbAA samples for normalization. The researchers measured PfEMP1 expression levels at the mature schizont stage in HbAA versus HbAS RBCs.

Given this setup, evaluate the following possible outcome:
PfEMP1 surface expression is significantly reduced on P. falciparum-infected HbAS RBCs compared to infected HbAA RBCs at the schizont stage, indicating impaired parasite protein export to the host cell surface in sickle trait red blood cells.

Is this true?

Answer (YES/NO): YES